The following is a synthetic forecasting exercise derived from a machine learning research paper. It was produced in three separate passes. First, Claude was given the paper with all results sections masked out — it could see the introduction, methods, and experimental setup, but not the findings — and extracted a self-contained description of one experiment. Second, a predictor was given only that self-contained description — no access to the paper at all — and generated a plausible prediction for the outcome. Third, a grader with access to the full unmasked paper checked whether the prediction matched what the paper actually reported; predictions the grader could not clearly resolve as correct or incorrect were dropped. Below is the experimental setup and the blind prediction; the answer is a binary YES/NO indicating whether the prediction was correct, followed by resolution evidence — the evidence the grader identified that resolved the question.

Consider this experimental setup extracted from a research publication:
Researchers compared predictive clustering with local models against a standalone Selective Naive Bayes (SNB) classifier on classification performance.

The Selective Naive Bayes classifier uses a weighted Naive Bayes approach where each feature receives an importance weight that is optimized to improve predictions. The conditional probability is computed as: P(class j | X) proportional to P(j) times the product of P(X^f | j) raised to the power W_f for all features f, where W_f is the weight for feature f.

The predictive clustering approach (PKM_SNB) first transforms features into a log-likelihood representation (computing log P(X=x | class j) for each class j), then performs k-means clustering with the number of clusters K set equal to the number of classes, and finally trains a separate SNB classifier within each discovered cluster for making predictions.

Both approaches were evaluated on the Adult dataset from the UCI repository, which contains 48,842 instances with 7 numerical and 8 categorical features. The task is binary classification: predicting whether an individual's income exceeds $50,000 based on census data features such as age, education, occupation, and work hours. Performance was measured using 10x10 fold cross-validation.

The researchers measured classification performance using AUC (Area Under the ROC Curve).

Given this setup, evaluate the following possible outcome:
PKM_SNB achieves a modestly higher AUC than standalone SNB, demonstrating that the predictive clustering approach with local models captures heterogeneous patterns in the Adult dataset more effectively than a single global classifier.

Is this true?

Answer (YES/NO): NO